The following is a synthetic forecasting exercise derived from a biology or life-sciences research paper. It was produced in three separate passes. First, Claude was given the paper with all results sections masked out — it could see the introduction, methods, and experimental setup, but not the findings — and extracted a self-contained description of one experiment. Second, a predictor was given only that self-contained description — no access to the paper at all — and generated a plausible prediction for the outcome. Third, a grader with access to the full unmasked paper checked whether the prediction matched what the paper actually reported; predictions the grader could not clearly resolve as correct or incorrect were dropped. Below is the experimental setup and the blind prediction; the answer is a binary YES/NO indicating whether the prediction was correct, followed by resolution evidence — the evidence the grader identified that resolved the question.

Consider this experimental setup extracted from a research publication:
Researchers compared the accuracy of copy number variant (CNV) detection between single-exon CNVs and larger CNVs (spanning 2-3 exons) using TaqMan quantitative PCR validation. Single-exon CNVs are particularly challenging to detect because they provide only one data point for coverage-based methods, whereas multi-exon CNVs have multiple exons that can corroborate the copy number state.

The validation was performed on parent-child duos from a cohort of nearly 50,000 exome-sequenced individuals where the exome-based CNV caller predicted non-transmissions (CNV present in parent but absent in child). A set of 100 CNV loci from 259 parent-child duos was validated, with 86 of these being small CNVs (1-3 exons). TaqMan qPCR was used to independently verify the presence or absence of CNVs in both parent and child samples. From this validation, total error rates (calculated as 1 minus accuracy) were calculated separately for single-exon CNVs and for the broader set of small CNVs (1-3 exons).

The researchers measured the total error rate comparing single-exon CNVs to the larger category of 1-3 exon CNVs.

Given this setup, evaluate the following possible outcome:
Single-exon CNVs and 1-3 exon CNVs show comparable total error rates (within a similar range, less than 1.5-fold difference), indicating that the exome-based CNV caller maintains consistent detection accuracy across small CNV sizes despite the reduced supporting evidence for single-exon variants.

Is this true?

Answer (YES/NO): YES